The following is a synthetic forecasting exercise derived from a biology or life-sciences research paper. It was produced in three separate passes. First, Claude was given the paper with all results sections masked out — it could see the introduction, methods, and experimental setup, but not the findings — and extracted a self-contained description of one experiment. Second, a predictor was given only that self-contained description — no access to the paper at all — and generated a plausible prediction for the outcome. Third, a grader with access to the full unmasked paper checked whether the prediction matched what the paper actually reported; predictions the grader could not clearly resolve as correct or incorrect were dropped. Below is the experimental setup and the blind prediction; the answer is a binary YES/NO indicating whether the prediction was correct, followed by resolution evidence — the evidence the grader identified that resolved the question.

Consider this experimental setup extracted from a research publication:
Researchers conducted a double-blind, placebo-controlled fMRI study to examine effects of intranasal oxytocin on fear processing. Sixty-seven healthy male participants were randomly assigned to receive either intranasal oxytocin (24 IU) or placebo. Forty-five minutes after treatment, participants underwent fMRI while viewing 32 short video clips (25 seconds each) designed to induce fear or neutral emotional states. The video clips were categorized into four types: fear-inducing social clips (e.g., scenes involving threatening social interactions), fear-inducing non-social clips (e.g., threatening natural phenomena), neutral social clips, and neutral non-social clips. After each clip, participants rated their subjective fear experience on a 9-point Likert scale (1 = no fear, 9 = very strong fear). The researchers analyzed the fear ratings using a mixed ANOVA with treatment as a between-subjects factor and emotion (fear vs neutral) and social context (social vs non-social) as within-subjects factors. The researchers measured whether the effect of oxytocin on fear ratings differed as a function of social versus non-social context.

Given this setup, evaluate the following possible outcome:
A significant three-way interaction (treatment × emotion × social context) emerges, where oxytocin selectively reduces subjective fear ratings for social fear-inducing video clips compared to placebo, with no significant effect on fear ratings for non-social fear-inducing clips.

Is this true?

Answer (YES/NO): NO